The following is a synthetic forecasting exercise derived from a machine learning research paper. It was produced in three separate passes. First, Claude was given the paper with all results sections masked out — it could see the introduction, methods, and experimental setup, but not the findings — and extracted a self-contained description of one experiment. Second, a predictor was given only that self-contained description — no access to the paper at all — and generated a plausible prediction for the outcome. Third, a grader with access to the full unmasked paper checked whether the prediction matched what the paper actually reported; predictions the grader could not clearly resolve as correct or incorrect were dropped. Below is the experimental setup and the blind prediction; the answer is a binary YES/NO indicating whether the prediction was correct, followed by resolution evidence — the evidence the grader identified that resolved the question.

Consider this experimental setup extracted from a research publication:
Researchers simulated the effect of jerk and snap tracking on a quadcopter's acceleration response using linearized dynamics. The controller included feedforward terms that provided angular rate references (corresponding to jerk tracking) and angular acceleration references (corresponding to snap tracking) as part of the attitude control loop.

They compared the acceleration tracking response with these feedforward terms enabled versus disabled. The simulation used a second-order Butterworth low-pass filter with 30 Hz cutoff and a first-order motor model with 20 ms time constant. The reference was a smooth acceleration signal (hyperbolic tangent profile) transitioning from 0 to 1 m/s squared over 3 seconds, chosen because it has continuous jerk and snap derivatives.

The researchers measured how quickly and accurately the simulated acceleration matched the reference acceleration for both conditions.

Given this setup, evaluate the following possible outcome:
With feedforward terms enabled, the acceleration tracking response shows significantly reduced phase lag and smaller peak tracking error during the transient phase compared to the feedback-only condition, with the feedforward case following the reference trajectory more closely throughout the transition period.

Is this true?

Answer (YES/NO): YES